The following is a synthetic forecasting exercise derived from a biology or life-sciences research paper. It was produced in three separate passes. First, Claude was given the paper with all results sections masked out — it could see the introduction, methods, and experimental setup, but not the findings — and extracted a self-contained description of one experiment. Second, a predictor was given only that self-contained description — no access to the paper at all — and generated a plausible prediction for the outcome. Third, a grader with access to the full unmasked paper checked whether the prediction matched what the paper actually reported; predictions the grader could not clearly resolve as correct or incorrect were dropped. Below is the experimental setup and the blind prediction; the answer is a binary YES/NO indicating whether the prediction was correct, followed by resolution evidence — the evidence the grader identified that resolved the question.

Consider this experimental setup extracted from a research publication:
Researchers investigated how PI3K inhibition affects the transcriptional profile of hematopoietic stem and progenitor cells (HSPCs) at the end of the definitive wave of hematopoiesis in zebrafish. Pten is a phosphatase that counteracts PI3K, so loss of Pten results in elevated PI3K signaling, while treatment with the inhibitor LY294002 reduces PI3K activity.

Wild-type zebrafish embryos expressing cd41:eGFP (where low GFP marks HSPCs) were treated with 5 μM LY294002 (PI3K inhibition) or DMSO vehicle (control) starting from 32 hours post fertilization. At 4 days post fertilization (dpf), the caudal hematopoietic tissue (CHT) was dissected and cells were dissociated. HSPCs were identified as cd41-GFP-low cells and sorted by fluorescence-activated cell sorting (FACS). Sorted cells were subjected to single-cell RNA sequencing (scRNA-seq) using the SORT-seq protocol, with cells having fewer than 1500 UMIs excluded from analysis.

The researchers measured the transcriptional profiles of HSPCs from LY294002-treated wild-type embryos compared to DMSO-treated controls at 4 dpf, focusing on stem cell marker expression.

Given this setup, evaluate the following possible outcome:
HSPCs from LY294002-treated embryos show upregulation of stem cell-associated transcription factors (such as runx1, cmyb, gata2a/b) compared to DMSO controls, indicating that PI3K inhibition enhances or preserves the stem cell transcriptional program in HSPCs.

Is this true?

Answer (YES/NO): NO